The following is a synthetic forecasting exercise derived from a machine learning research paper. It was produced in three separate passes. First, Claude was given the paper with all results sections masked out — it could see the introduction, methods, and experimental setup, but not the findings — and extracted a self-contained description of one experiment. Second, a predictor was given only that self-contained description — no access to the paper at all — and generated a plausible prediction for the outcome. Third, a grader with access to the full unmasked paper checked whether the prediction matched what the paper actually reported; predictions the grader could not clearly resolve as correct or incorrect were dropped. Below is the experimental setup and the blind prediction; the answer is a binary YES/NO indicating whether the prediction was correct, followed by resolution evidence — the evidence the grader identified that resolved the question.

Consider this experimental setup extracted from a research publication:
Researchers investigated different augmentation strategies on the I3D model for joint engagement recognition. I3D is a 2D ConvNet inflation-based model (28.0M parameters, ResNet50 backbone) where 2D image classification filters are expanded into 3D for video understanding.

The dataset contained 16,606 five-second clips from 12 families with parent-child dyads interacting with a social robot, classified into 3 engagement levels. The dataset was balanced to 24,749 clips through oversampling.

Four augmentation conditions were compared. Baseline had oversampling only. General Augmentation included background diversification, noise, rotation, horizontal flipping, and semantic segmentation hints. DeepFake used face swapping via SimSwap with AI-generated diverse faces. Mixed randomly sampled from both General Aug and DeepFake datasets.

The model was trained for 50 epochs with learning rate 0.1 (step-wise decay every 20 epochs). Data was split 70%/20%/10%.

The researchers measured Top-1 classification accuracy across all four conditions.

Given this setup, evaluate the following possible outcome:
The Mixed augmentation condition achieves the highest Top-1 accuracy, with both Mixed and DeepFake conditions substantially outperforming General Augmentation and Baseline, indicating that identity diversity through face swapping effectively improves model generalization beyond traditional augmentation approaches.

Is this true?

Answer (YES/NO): NO